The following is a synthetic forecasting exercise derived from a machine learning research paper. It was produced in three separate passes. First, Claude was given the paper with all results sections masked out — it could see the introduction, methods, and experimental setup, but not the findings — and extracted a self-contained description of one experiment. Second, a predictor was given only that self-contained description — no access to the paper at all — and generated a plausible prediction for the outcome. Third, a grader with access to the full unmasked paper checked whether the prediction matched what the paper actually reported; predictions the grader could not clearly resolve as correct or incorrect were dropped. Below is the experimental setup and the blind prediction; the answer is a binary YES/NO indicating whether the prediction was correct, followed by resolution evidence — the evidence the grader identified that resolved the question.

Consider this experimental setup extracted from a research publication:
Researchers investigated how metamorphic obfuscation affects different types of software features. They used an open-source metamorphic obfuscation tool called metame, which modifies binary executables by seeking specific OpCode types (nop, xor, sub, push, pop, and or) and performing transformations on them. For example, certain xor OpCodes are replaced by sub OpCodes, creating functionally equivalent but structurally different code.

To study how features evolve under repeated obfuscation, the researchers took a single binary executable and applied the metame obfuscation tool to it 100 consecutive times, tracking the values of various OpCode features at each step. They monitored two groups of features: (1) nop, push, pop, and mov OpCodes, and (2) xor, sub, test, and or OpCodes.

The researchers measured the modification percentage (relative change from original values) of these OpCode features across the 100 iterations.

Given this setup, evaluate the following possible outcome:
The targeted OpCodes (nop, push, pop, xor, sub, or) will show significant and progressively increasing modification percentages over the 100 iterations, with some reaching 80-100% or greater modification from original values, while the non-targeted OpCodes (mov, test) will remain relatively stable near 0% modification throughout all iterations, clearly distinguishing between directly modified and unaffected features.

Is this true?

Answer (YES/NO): NO